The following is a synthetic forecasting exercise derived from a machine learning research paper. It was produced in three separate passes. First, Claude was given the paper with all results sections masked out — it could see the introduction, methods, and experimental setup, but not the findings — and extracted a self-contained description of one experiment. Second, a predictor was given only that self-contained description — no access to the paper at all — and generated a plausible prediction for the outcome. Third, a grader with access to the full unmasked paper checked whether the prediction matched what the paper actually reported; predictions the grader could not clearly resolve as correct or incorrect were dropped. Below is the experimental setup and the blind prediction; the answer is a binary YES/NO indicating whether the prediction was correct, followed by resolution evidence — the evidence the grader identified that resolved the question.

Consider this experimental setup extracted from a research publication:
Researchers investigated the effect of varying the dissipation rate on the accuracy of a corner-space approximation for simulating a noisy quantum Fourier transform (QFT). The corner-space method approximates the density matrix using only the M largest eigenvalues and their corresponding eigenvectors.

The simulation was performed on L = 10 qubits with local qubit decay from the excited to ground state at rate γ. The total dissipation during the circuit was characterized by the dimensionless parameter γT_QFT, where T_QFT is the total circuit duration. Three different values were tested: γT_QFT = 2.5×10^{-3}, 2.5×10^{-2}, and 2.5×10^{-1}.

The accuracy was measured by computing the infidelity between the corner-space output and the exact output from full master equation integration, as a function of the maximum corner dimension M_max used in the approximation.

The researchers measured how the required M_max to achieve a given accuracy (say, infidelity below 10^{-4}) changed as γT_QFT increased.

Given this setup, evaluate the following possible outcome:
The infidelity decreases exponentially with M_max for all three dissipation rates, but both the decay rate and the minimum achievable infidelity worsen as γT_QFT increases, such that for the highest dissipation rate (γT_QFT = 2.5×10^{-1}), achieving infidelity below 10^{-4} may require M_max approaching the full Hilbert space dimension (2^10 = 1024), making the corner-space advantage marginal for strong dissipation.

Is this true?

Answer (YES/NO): NO